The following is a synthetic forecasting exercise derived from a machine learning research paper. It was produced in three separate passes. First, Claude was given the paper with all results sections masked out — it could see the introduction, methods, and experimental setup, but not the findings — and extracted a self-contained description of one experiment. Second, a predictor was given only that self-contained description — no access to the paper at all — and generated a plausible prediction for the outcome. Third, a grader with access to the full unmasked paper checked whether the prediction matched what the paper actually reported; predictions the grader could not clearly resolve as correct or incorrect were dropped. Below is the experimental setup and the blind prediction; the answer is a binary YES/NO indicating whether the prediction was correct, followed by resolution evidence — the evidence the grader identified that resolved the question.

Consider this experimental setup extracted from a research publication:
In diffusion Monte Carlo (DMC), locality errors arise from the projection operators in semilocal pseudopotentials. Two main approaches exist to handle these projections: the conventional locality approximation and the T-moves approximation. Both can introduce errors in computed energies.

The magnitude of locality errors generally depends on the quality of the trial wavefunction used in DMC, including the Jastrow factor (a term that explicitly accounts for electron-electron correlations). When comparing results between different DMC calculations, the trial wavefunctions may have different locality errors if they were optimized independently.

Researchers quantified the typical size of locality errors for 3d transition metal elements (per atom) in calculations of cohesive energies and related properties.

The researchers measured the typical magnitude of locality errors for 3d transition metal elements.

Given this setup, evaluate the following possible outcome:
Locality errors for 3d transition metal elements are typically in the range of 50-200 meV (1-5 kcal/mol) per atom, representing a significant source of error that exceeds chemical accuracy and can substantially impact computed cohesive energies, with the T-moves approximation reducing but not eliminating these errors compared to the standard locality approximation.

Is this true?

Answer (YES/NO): NO